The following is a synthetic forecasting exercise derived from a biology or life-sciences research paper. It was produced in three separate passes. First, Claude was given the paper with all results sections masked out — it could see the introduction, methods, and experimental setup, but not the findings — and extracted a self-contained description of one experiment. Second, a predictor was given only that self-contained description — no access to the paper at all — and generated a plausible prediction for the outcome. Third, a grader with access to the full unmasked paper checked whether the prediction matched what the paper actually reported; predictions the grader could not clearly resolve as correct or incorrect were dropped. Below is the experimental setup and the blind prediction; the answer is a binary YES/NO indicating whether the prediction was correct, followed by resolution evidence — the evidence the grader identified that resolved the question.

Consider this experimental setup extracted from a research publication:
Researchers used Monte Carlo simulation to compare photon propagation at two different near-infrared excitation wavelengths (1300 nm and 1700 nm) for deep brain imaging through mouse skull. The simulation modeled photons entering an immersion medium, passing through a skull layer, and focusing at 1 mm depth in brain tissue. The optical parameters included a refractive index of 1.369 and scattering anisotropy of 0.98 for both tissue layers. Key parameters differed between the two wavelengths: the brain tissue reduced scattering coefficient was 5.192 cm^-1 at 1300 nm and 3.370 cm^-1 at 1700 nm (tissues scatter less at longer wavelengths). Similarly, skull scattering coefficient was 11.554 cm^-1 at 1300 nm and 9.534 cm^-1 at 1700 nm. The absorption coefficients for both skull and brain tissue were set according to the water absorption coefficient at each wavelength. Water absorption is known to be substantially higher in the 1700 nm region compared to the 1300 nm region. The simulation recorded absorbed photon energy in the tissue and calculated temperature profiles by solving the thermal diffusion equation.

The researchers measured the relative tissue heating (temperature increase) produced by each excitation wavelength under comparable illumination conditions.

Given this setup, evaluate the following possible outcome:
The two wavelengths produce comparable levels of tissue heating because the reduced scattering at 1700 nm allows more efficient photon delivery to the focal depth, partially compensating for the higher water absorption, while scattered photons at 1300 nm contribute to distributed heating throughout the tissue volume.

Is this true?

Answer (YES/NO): NO